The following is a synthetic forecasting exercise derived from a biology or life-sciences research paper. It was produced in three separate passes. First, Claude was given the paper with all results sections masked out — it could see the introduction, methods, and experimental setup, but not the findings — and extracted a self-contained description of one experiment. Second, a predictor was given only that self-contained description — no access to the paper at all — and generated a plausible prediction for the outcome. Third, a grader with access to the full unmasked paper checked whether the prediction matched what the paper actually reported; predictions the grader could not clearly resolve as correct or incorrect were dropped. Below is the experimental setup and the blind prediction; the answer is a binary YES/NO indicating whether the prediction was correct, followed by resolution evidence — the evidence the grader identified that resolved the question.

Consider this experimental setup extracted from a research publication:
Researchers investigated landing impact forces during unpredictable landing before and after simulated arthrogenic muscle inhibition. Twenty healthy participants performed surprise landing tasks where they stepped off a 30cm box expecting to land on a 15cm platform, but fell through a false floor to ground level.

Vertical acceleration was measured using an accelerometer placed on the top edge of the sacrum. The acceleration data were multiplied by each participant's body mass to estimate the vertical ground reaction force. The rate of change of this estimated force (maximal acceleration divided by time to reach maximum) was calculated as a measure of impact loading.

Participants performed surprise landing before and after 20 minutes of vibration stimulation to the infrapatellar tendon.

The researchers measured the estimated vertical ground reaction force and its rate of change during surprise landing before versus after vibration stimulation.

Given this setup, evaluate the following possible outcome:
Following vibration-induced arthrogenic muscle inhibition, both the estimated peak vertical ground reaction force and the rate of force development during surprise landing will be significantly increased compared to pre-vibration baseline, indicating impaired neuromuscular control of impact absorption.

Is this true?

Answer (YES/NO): NO